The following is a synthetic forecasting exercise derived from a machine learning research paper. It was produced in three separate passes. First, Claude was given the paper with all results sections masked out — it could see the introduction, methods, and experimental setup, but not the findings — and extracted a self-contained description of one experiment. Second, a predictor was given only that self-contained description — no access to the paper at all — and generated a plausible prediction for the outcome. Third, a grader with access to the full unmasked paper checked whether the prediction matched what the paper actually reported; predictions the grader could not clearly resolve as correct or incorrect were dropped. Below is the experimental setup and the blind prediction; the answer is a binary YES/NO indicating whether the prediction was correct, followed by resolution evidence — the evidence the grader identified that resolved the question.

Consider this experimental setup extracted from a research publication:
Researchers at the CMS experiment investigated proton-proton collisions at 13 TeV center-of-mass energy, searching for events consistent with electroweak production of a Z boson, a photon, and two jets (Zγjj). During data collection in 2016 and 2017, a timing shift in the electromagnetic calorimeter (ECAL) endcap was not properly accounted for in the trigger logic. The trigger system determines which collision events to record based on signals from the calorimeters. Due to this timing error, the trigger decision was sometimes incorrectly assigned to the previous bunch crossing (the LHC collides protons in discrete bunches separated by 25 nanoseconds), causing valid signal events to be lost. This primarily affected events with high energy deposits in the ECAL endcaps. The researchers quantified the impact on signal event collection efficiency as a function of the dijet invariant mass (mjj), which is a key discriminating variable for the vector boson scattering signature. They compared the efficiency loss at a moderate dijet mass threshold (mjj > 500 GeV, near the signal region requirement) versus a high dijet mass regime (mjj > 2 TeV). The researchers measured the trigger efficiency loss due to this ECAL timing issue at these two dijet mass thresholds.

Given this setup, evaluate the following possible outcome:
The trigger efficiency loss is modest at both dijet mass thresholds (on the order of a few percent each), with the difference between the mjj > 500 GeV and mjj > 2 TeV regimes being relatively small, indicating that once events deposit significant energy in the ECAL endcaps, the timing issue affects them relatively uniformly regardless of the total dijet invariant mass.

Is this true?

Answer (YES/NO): NO